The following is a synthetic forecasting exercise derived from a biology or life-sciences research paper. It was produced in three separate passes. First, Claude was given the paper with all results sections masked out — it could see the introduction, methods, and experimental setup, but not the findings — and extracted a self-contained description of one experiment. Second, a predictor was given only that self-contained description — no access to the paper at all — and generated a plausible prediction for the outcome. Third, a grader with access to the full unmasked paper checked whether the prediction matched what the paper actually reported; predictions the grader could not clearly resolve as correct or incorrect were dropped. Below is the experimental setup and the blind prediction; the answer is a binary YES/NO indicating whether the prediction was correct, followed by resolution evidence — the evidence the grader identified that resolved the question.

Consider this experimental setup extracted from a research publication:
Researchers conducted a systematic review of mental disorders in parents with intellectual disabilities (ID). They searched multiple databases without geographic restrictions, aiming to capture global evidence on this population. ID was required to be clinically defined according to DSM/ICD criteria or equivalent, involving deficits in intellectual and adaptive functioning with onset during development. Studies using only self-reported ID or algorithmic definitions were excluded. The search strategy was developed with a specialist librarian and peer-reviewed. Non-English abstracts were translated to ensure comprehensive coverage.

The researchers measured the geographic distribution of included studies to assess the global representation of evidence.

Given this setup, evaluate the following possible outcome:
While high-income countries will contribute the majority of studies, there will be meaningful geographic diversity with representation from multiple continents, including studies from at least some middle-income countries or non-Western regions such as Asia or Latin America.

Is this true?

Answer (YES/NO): NO